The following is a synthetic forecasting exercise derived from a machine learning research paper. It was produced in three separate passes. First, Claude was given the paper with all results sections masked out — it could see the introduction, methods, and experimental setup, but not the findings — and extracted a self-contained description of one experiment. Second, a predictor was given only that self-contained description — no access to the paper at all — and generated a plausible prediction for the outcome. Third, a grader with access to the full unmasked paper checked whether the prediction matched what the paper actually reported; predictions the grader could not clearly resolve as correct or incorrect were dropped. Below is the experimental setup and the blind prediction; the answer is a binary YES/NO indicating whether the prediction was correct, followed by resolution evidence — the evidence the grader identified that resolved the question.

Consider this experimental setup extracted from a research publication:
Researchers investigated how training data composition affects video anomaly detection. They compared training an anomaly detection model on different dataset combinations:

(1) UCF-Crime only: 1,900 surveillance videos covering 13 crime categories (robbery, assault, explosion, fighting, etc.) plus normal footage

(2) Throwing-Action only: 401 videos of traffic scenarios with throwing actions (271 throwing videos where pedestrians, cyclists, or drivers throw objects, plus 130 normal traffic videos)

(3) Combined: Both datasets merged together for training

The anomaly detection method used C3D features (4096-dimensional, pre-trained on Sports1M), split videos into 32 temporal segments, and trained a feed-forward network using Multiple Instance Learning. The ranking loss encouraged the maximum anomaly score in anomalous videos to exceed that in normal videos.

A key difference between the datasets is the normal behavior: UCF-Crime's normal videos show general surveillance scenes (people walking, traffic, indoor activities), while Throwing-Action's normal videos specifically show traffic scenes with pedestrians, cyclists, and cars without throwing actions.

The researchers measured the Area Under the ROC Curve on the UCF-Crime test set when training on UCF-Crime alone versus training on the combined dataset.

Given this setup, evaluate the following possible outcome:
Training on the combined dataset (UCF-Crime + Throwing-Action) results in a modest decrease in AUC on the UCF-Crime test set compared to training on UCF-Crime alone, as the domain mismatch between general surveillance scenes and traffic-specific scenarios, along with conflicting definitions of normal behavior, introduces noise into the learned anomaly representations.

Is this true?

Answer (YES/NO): NO